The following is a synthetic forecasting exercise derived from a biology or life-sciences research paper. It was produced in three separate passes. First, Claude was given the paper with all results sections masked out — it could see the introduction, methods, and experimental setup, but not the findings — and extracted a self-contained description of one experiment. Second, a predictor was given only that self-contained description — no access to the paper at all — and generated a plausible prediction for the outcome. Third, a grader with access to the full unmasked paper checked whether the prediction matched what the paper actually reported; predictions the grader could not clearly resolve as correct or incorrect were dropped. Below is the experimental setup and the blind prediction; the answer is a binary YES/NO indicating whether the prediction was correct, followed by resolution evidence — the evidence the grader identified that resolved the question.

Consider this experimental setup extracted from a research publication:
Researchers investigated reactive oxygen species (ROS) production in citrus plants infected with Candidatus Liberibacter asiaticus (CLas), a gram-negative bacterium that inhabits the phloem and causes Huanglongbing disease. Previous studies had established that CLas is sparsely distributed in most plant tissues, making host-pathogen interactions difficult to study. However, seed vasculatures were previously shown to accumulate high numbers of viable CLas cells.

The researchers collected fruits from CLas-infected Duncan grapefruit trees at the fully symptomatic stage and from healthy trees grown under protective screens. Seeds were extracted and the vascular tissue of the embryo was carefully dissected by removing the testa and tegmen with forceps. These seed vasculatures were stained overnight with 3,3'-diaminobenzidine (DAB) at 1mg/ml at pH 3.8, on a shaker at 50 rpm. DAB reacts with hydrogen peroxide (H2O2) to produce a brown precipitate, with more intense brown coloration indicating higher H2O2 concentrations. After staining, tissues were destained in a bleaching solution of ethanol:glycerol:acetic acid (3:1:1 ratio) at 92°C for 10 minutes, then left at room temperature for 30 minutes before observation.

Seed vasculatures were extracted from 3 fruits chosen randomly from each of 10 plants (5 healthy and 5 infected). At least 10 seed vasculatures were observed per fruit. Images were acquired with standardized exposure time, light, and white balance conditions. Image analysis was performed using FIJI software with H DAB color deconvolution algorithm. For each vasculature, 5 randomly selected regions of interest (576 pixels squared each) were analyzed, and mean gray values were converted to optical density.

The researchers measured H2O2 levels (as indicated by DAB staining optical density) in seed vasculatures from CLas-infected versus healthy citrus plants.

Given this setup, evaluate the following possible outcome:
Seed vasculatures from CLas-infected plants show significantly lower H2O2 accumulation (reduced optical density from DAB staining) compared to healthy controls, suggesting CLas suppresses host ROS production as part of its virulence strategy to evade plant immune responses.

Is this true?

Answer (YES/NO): YES